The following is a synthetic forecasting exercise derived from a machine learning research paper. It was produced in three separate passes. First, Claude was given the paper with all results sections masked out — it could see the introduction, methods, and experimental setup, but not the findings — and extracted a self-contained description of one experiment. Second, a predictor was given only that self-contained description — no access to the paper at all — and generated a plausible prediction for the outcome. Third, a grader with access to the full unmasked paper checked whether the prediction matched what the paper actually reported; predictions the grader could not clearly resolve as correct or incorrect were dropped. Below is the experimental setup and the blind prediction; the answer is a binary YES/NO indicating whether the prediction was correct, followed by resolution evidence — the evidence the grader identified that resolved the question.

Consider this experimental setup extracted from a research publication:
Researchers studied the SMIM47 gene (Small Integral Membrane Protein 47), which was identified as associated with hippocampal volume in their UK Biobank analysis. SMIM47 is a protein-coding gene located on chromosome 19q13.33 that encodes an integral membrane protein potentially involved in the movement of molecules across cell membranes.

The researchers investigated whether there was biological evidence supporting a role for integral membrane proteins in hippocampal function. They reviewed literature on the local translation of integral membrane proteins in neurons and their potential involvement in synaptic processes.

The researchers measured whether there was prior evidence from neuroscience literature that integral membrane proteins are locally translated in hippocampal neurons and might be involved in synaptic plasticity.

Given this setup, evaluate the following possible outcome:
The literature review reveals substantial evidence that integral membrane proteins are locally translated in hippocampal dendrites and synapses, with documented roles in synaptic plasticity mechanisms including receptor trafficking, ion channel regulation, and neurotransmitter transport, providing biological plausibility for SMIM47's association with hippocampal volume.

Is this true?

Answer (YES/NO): NO